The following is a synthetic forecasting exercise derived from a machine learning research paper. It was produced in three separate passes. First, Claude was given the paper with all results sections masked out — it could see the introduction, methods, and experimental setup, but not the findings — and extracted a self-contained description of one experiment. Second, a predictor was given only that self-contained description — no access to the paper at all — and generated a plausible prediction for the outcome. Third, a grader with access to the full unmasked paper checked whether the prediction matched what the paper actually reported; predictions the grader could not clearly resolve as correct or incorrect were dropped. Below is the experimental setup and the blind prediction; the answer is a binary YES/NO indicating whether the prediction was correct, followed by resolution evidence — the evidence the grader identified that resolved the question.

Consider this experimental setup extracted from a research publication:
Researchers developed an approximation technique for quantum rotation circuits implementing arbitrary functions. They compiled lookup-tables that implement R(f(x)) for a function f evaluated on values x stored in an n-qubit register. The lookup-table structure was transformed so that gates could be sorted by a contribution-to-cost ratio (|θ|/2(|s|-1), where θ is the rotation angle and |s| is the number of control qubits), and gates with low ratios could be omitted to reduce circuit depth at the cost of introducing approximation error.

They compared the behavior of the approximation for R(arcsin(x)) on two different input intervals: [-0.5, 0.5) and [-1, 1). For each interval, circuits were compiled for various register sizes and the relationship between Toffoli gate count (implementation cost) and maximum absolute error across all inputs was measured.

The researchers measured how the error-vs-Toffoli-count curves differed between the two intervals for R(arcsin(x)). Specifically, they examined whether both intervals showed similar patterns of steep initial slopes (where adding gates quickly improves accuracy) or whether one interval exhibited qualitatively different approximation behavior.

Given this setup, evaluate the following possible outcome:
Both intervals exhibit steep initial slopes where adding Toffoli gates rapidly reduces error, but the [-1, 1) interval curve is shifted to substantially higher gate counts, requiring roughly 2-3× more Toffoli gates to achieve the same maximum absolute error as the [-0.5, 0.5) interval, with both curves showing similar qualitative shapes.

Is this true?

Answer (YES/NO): NO